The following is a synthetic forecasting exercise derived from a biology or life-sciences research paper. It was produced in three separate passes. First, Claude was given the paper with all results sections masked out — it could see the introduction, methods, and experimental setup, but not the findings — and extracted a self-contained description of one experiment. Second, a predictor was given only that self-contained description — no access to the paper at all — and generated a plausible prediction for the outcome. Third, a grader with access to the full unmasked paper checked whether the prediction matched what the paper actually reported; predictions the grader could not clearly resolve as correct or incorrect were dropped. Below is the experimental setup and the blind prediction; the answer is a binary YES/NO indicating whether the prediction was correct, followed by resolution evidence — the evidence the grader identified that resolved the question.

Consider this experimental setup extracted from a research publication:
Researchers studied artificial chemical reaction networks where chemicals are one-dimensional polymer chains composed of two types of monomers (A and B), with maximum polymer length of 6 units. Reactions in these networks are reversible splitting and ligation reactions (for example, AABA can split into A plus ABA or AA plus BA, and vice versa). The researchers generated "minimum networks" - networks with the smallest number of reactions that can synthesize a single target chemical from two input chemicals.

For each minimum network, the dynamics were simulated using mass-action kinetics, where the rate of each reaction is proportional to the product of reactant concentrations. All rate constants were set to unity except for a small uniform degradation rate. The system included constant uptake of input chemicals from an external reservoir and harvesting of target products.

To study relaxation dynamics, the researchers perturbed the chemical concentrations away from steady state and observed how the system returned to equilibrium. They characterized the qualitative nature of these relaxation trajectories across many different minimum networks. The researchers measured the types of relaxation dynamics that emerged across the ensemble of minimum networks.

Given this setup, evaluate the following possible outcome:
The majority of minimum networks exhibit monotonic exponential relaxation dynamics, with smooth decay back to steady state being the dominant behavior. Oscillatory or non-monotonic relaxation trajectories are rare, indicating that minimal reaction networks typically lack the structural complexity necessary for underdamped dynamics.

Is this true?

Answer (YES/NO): NO